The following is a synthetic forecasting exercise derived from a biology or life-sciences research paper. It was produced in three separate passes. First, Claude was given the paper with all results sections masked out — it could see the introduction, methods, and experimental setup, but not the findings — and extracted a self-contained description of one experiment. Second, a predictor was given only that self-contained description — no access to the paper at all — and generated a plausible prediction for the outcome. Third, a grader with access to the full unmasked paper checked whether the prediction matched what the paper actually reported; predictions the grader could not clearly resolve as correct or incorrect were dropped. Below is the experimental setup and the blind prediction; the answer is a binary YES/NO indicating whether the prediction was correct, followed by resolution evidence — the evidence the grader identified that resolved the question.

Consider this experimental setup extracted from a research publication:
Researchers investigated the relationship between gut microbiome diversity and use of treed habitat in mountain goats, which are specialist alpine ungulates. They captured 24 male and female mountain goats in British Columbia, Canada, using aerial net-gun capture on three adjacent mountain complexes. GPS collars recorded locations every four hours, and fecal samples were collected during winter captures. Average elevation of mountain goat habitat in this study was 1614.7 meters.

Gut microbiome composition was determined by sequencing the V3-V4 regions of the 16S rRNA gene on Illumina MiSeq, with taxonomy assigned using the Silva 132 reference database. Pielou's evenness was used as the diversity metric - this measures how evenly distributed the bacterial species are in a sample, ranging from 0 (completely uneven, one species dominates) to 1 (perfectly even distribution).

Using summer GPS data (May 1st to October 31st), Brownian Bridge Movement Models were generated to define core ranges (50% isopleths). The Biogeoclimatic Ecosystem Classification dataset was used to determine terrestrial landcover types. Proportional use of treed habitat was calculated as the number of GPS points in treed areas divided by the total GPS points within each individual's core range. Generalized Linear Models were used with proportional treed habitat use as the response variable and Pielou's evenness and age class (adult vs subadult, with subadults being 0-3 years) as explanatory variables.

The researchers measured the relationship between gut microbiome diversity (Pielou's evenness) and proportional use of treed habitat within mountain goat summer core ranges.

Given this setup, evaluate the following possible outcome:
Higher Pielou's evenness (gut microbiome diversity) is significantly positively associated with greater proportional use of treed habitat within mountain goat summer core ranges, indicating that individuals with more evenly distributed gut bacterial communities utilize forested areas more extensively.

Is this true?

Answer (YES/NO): NO